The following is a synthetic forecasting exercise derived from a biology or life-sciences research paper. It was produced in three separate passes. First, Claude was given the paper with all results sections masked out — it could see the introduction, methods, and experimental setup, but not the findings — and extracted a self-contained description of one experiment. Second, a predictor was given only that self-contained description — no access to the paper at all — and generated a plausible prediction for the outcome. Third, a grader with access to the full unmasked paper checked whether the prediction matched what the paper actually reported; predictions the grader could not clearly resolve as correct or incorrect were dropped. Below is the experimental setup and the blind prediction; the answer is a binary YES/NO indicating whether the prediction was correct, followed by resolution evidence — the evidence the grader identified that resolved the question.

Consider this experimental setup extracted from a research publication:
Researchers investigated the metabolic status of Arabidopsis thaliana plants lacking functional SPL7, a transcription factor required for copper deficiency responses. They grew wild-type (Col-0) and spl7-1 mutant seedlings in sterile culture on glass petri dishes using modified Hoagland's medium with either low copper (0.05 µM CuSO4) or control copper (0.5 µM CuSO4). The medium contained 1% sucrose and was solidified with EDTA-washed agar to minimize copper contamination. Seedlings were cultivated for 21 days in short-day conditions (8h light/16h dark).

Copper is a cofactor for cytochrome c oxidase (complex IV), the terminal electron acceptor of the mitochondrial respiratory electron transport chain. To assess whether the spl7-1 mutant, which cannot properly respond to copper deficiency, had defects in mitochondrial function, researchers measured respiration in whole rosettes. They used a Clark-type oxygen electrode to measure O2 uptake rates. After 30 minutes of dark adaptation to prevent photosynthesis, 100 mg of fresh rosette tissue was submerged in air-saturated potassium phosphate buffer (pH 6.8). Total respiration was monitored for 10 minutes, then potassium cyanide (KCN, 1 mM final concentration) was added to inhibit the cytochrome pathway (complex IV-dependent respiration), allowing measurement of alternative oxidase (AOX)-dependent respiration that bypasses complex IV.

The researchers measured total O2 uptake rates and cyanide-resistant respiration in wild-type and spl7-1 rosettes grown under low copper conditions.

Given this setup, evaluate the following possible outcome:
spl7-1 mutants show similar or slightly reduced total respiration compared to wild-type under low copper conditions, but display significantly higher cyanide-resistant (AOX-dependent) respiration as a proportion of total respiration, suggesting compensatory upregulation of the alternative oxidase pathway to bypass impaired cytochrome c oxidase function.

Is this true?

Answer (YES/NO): NO